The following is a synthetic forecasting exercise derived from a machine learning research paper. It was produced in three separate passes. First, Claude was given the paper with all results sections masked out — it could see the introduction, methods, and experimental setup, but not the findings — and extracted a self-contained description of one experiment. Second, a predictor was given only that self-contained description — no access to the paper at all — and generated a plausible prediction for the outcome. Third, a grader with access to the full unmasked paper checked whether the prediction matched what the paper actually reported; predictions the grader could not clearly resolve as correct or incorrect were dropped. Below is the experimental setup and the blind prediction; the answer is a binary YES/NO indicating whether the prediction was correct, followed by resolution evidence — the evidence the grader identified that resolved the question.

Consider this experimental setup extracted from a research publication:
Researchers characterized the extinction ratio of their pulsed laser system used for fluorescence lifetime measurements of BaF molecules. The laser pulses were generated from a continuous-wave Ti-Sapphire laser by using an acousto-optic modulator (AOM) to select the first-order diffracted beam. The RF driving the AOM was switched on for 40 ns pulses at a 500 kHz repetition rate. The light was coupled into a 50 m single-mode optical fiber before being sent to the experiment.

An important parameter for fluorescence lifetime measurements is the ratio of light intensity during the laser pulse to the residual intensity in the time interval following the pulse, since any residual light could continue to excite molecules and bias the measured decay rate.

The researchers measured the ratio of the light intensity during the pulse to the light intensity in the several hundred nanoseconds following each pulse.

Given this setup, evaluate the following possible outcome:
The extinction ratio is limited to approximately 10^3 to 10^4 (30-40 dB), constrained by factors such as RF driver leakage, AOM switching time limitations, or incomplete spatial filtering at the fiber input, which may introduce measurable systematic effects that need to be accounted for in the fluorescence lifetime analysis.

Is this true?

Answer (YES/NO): NO